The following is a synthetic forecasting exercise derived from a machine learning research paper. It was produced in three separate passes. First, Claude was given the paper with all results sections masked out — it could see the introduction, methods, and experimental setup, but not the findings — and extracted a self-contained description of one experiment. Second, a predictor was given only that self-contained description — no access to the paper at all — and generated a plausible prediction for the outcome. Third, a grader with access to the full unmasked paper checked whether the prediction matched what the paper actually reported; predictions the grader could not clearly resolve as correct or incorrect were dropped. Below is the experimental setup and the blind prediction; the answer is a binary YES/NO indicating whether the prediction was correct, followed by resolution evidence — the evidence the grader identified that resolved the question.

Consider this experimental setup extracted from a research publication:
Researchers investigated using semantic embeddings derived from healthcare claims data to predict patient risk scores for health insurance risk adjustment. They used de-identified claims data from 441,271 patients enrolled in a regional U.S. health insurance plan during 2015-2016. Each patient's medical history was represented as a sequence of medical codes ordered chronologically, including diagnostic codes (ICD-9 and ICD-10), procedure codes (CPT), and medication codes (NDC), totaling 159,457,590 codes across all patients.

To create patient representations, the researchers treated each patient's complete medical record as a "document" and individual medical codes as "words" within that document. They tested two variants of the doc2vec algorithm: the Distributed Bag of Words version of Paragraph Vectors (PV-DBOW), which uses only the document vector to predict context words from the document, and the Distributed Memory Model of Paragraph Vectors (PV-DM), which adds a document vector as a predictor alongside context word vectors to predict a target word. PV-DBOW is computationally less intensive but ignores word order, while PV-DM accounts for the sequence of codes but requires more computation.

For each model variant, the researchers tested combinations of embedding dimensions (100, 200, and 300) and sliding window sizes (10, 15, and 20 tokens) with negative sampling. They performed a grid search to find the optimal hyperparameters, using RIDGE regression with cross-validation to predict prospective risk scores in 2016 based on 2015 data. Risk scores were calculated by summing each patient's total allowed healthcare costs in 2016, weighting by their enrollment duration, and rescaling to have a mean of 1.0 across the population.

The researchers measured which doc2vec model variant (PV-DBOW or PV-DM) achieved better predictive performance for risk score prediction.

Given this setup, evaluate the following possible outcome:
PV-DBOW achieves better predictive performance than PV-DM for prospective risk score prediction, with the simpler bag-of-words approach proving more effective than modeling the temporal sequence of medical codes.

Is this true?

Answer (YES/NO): YES